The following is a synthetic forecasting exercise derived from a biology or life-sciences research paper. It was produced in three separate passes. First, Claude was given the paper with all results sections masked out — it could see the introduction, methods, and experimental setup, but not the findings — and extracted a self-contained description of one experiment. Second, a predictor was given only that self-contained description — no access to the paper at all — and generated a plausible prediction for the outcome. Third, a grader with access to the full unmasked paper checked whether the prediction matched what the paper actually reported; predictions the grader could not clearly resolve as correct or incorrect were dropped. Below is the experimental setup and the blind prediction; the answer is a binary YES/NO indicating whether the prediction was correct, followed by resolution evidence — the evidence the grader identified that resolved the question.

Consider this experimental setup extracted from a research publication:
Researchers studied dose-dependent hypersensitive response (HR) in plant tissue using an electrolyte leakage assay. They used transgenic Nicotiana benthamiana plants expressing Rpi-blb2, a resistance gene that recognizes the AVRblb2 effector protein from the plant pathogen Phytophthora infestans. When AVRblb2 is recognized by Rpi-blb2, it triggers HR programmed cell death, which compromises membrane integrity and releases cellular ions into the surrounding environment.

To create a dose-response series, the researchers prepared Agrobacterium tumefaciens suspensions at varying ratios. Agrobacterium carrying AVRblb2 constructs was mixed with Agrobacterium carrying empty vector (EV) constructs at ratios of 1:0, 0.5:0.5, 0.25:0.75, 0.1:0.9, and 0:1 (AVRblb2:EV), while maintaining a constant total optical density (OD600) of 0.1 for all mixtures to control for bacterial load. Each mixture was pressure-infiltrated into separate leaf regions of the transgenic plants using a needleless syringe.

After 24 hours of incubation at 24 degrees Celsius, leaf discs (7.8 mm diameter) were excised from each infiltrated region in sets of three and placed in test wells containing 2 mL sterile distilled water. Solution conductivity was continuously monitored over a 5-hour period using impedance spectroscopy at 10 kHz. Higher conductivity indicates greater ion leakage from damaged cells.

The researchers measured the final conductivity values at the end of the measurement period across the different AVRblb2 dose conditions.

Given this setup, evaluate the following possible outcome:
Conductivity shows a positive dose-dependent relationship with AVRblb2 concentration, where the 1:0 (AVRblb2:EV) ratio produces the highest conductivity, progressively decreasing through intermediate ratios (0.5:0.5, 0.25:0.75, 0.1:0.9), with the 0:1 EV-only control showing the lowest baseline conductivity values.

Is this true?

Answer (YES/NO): YES